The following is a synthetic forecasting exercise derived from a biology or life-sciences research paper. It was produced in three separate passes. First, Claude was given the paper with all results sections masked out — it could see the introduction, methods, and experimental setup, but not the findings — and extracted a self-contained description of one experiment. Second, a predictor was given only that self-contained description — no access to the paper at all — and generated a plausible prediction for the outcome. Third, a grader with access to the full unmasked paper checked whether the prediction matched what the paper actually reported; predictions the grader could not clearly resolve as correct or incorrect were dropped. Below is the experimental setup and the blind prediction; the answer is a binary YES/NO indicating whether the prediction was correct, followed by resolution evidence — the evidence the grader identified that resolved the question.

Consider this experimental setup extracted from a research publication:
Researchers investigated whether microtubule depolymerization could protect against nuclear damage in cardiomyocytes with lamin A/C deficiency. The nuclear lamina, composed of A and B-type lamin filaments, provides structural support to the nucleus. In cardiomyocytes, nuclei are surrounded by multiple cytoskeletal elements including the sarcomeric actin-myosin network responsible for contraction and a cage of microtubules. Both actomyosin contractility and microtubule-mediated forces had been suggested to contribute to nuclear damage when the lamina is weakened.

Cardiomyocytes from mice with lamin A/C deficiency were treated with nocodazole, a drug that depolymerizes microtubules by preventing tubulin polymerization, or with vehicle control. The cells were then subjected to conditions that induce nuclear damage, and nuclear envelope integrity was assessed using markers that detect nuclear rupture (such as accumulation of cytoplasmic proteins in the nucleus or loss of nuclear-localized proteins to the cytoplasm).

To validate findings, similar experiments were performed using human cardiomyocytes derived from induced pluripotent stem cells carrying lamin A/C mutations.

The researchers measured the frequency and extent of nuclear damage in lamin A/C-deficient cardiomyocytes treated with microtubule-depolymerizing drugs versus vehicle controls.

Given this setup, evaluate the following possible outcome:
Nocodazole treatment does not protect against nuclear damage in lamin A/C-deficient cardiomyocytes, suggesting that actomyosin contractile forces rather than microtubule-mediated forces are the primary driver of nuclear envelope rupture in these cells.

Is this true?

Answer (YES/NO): NO